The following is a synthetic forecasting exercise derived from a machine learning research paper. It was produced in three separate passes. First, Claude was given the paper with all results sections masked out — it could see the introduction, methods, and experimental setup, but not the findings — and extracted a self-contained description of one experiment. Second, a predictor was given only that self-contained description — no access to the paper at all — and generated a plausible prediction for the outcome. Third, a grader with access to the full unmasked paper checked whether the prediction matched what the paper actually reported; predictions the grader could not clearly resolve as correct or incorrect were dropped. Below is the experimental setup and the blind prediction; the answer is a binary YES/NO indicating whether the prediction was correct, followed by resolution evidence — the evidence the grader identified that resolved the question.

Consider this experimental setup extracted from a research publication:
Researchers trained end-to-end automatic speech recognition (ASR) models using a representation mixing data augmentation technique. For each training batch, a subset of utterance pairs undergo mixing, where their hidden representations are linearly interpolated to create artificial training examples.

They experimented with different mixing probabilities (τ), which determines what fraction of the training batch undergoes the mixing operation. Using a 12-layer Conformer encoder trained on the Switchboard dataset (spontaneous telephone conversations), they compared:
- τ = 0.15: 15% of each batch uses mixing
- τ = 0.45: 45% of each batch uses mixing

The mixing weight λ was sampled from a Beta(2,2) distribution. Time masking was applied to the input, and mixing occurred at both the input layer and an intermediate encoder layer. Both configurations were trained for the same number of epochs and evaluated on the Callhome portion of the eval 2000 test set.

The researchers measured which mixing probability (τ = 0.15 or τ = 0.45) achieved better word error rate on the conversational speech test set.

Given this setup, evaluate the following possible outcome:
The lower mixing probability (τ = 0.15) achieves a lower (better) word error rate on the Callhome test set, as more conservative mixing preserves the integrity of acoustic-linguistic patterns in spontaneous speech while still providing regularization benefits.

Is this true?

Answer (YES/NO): NO